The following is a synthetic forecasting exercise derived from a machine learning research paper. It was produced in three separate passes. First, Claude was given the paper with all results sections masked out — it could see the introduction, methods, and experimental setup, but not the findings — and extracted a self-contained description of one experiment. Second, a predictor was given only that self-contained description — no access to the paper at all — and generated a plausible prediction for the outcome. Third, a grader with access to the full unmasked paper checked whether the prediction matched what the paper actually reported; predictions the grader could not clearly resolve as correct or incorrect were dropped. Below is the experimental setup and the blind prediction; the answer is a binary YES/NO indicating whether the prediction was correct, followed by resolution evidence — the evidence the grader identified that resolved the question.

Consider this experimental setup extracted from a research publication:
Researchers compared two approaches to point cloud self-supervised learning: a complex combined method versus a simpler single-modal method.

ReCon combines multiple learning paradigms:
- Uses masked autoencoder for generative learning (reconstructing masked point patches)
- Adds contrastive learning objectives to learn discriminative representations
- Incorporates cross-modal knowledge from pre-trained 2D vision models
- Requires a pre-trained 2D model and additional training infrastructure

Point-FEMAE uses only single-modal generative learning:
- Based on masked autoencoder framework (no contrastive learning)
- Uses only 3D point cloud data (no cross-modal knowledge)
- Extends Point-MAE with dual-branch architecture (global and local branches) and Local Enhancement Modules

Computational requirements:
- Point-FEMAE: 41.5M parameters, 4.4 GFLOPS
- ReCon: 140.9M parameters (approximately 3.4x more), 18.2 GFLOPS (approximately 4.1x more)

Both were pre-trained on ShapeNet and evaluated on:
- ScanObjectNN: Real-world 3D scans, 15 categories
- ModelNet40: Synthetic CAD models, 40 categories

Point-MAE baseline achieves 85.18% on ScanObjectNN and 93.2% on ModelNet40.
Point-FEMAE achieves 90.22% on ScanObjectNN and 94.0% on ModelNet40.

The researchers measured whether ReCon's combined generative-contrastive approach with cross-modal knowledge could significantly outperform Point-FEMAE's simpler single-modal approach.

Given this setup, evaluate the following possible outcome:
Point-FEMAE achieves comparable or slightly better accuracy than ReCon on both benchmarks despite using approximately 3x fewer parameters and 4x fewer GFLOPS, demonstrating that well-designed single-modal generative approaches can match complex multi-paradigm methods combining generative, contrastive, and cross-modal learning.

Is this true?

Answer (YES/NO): NO